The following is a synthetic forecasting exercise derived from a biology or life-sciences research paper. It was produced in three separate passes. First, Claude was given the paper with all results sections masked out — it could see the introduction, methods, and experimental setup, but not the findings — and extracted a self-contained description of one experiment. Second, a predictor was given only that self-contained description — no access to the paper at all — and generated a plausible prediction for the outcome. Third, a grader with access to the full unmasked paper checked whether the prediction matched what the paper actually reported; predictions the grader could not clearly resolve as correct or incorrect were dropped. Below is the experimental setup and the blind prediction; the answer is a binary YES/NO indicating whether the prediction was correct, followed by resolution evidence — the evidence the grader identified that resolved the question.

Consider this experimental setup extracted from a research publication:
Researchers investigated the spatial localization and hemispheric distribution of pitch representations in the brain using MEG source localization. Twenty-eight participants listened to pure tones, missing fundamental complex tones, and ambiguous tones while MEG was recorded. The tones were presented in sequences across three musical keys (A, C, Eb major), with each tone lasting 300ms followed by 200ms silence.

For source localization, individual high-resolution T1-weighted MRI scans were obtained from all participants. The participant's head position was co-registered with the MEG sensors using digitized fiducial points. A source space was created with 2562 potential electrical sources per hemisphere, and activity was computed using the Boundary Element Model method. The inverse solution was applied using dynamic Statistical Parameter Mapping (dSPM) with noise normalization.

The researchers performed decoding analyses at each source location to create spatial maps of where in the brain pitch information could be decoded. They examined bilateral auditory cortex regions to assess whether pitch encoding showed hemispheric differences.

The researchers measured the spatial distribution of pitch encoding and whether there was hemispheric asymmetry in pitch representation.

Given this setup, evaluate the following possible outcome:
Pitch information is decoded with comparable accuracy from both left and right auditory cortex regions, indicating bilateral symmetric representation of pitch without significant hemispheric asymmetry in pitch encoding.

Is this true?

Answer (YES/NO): NO